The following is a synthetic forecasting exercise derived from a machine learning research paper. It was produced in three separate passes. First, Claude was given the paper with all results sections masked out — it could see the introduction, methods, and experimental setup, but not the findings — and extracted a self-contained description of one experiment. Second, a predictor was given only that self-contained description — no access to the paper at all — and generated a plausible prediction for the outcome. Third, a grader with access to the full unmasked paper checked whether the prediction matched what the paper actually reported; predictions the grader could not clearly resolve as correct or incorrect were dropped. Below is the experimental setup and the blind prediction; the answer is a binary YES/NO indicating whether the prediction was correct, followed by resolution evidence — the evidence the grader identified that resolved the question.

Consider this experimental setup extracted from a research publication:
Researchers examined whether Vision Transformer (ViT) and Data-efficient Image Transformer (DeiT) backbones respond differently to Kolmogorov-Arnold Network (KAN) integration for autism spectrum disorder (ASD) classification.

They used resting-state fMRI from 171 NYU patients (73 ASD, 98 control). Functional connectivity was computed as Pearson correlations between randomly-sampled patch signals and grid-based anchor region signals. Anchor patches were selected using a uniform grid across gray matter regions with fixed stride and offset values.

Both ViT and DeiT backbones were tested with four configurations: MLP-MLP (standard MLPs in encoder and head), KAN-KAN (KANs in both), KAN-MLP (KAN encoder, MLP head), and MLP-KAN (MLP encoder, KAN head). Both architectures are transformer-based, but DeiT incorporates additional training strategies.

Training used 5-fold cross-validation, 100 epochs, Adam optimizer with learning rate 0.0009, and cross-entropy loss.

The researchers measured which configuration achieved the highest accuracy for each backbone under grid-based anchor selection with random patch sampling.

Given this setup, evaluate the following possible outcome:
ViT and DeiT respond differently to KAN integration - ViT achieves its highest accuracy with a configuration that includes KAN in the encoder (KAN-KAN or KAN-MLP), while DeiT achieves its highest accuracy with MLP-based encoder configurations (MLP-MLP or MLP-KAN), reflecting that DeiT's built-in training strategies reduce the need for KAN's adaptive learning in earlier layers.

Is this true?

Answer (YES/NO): NO